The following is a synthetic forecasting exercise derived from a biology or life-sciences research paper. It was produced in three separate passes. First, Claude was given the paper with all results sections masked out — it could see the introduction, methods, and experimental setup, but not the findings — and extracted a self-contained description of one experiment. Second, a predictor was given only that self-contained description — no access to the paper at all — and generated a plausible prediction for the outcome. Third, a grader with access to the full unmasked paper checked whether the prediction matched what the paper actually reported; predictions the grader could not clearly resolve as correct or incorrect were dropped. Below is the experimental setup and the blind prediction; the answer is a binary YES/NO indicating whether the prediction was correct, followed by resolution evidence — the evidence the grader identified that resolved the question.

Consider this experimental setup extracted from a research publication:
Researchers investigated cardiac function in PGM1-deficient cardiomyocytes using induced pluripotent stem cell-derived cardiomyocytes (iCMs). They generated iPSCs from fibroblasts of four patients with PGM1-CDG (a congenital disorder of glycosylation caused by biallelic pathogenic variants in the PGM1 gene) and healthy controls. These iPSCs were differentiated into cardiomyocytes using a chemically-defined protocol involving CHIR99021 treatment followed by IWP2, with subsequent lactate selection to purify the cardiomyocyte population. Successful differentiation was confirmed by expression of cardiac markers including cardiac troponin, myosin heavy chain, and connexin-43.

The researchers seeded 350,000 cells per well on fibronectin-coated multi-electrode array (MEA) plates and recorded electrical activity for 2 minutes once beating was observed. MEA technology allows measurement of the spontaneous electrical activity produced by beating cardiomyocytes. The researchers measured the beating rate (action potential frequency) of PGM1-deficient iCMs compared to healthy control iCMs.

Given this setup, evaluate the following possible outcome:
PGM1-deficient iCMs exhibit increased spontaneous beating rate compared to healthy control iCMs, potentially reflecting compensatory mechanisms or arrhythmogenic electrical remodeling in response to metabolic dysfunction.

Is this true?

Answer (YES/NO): NO